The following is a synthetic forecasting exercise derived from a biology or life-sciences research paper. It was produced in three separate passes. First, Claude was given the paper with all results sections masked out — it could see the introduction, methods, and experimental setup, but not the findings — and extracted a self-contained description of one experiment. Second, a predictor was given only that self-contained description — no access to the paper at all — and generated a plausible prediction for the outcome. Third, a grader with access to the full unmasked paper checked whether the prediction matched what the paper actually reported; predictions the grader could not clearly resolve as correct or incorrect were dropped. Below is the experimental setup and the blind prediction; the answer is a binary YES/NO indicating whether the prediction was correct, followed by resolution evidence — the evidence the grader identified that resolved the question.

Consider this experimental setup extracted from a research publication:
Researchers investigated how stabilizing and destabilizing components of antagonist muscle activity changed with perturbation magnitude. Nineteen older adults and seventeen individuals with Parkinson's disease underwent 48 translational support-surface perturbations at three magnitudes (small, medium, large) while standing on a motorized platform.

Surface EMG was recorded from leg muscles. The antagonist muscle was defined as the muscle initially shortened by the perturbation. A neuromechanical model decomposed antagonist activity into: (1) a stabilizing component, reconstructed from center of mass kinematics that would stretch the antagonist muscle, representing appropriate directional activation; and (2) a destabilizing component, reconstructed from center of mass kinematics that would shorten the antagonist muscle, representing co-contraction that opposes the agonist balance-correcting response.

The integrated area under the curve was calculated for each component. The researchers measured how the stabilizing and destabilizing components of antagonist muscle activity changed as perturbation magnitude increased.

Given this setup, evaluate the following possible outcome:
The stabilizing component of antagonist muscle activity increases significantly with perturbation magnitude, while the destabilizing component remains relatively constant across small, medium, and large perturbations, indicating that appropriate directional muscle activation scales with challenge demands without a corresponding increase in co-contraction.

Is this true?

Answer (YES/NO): NO